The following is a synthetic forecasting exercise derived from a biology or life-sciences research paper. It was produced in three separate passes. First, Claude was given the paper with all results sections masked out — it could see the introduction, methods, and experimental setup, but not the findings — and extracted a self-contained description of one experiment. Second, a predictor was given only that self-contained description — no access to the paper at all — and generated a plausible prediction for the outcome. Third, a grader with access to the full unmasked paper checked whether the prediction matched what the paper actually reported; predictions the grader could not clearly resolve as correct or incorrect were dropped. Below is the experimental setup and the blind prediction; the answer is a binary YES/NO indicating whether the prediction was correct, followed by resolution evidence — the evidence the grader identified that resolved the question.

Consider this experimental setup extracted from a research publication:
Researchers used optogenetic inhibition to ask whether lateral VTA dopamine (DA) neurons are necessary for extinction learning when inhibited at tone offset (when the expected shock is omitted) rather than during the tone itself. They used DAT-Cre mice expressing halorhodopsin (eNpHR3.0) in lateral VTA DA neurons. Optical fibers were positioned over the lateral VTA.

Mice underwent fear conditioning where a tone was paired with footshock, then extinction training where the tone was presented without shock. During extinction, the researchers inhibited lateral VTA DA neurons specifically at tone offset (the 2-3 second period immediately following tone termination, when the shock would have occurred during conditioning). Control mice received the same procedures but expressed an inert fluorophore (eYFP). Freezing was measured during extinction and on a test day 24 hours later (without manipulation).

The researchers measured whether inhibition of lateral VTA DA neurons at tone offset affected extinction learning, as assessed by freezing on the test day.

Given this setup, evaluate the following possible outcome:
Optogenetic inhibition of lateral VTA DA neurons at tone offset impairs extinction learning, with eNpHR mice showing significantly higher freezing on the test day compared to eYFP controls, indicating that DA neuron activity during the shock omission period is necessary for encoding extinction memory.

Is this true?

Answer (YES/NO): NO